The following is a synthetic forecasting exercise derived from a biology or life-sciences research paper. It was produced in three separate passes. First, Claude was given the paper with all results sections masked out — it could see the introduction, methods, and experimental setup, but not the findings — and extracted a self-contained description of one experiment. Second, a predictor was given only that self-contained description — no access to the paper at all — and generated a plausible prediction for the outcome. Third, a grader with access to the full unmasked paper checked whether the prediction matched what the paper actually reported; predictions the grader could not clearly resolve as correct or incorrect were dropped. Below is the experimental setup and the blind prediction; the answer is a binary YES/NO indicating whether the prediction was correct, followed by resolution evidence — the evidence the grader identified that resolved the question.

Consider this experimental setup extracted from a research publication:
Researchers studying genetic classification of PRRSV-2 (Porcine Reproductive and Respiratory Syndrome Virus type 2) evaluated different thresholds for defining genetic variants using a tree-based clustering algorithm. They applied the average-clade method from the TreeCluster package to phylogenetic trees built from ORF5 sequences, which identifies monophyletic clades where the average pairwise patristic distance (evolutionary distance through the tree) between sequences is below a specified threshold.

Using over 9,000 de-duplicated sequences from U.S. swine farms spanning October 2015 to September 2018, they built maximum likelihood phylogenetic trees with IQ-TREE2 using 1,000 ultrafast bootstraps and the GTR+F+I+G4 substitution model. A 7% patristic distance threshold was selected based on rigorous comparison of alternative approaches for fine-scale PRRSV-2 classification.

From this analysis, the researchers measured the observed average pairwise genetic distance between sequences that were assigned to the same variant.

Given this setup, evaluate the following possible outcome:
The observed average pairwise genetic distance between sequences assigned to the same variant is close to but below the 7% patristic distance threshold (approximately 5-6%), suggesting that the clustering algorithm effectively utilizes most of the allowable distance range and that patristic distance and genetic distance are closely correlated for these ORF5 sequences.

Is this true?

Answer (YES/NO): NO